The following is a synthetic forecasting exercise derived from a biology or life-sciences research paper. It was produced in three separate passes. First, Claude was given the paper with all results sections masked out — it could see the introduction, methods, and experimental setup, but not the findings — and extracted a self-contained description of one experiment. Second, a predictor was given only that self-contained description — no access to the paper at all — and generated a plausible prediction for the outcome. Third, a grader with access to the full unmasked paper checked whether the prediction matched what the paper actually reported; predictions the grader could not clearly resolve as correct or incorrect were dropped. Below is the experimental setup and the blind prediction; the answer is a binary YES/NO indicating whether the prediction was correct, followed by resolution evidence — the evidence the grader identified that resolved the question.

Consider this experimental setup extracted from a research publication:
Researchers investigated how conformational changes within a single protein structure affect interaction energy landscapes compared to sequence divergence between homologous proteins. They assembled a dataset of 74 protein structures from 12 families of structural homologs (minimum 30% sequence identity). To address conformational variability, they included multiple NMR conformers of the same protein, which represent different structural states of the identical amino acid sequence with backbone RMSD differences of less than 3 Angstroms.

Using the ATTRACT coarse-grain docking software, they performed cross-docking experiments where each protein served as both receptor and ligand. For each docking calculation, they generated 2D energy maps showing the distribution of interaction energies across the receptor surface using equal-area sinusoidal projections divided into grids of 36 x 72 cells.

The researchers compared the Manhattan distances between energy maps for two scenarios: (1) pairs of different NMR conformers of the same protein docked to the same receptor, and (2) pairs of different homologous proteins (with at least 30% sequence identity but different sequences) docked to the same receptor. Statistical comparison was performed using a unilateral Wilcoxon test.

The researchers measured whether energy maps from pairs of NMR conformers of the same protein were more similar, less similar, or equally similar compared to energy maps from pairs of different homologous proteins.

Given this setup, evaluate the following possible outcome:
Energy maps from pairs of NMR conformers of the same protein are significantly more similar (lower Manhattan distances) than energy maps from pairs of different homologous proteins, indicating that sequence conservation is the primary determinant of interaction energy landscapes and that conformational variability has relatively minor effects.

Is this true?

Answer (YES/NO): YES